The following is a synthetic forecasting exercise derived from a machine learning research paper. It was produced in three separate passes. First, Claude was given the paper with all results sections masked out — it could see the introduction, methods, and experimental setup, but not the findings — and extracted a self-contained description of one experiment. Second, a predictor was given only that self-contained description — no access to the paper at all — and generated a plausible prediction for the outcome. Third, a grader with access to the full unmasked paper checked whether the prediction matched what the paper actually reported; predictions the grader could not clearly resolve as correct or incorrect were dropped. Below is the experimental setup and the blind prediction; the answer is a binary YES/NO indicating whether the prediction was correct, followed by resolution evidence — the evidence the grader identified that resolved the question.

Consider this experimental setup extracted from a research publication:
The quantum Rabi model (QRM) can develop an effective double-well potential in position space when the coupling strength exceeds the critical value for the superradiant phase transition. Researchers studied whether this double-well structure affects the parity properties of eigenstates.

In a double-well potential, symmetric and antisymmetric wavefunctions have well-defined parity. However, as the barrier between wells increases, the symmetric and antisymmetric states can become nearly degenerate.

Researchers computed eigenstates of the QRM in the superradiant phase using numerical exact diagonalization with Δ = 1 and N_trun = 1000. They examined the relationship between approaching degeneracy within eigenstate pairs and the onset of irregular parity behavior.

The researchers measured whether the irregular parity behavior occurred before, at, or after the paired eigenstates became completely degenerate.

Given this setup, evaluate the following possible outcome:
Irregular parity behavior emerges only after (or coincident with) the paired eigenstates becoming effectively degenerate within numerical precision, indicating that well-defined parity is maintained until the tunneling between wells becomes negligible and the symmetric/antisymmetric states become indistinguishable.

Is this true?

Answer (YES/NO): NO